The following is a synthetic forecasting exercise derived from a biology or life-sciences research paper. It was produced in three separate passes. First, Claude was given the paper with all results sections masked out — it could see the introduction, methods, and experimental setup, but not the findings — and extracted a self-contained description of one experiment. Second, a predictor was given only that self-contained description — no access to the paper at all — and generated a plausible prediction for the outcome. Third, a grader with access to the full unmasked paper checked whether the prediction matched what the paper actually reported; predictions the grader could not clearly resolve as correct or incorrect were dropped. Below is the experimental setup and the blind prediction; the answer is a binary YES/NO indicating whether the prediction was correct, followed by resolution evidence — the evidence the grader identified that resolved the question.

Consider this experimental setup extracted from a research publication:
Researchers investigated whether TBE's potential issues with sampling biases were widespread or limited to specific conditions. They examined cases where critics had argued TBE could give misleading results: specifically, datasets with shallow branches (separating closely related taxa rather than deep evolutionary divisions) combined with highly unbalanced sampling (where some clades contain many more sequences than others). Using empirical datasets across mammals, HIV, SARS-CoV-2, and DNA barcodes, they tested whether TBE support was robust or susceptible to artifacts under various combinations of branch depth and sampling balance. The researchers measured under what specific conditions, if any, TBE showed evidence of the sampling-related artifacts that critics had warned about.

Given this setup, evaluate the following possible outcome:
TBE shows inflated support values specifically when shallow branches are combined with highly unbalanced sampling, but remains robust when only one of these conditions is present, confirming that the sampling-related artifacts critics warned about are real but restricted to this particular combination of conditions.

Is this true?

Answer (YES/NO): YES